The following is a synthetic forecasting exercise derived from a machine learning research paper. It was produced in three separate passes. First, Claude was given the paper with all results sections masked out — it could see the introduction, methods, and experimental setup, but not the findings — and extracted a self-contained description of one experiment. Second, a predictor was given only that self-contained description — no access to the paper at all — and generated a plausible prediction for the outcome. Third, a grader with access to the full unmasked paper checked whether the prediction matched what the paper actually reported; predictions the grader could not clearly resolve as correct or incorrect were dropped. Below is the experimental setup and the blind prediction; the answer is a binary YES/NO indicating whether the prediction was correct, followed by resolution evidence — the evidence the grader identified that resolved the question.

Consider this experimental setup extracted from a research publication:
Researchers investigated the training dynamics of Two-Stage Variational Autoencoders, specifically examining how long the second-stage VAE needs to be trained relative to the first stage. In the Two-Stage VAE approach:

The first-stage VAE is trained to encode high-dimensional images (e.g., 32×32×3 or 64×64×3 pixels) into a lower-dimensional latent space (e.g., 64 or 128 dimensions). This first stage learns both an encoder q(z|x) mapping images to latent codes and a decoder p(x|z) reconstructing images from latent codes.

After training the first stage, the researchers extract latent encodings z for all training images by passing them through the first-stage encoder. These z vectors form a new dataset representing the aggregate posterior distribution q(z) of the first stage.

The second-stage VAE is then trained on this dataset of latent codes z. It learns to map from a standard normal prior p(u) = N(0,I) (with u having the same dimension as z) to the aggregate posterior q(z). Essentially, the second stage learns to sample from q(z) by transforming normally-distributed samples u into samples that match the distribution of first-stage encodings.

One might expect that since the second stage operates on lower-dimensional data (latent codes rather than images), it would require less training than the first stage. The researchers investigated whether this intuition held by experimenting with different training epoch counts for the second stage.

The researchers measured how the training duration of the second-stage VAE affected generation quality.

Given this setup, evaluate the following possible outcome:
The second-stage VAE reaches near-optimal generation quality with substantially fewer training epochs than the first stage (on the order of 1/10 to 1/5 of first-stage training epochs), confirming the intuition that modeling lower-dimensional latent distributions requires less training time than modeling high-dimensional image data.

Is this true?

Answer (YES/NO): NO